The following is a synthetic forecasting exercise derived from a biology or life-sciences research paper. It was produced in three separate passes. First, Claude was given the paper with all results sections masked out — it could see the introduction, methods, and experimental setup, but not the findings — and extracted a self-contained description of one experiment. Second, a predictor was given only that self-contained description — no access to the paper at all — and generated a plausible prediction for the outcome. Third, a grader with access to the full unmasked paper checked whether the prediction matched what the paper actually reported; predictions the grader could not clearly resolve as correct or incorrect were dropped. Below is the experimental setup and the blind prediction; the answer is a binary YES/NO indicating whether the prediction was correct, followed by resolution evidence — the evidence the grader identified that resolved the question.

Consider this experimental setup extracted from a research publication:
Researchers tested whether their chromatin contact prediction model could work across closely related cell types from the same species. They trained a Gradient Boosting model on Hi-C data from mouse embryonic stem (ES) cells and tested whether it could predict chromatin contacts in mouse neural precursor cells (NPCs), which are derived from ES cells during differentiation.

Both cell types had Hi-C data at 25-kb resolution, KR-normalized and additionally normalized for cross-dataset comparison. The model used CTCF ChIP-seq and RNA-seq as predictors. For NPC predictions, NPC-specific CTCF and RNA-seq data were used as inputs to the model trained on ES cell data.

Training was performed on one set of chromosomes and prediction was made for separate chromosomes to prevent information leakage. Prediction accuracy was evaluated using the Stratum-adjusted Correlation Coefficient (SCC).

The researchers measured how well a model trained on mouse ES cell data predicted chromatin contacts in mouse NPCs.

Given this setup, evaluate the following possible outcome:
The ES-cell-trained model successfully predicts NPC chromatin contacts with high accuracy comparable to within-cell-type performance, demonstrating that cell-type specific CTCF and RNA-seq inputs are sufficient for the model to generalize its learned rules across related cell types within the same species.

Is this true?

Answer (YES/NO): NO